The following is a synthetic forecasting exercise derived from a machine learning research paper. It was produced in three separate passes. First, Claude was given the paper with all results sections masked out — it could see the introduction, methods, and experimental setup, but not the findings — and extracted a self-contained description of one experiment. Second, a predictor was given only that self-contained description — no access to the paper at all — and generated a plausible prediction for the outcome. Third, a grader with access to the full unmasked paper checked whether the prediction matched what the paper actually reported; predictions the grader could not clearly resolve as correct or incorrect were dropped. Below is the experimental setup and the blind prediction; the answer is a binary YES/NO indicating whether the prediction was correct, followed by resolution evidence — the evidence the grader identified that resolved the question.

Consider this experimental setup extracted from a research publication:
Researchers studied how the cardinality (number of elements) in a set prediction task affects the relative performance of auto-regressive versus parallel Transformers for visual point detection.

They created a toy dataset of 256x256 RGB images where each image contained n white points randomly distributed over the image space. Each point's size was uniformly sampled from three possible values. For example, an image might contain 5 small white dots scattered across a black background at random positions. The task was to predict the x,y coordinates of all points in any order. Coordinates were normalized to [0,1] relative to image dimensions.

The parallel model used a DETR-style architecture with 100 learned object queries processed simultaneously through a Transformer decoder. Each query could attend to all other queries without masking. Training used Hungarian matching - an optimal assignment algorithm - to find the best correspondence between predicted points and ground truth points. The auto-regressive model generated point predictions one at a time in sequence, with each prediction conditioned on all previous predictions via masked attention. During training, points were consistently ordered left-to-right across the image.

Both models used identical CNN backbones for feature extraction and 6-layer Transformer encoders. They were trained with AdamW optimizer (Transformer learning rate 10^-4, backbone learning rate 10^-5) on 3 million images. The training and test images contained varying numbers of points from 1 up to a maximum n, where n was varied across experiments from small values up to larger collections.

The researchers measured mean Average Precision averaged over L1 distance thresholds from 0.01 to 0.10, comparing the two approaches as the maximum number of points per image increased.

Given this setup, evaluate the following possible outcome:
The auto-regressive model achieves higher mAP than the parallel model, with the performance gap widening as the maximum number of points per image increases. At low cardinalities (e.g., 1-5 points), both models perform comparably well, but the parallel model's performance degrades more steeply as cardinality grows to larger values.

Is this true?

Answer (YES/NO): NO